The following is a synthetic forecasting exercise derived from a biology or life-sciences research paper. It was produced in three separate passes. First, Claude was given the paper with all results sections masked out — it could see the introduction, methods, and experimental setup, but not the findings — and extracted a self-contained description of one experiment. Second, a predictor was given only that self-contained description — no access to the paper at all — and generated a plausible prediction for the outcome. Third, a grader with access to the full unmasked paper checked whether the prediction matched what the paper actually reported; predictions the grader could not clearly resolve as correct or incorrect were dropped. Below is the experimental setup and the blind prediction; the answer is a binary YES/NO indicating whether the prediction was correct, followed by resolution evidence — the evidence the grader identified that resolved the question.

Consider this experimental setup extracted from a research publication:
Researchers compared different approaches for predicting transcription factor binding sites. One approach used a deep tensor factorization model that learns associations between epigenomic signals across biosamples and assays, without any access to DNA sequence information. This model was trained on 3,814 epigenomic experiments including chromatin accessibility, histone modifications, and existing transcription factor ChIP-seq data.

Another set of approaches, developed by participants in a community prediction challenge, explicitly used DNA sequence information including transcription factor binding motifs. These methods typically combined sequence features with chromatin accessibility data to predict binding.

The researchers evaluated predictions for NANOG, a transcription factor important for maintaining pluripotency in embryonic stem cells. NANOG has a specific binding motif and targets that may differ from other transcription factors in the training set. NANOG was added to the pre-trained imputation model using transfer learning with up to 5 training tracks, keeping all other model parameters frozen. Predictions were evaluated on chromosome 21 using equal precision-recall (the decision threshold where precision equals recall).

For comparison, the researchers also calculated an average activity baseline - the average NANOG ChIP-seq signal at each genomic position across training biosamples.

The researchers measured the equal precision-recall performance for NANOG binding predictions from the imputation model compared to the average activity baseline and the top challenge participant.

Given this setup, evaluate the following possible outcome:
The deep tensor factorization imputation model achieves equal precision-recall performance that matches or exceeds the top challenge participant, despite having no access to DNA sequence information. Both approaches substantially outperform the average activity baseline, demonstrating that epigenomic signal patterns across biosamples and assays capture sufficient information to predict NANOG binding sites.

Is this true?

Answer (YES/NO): NO